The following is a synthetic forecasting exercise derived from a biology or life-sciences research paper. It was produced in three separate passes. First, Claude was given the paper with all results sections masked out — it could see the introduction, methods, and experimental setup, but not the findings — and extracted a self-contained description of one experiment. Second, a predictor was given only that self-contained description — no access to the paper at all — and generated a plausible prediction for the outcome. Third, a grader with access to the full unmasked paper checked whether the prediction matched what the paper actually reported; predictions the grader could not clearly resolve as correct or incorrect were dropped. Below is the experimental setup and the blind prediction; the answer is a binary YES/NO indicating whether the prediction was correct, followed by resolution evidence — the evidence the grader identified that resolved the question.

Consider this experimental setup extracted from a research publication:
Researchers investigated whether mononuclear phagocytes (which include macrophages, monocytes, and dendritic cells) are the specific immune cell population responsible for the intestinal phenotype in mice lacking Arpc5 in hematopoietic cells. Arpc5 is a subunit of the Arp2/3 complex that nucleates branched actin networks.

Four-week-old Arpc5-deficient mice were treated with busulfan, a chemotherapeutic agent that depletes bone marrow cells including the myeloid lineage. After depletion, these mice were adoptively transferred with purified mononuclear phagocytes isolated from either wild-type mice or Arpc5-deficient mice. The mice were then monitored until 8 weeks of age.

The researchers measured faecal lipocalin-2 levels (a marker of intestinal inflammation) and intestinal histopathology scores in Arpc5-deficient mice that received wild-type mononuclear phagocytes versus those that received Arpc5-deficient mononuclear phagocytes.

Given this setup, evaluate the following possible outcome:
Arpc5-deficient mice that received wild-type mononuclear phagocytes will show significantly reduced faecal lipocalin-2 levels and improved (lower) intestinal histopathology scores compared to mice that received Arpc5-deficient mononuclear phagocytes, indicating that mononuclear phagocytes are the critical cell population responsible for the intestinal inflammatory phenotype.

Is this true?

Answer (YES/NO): YES